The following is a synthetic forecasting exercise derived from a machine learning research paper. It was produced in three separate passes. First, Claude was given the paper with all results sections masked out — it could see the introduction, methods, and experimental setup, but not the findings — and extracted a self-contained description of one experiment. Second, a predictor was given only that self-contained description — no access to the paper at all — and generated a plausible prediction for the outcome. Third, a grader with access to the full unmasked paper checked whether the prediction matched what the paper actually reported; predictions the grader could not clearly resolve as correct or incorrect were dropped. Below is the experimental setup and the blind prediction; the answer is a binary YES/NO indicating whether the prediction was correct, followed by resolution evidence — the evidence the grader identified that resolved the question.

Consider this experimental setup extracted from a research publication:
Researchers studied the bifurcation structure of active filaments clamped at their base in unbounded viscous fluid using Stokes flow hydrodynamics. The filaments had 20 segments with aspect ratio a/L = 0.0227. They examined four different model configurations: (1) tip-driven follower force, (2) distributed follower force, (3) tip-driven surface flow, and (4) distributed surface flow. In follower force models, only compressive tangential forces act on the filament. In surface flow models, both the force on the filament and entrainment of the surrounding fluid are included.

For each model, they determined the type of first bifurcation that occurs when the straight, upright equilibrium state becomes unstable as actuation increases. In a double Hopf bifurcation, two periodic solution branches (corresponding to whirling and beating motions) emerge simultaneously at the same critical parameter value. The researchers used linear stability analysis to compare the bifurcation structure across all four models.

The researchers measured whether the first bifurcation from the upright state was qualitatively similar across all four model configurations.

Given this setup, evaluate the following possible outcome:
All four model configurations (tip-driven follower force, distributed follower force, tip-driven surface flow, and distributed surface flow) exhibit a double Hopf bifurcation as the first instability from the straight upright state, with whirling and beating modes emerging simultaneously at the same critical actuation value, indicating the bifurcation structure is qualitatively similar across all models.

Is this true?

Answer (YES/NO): YES